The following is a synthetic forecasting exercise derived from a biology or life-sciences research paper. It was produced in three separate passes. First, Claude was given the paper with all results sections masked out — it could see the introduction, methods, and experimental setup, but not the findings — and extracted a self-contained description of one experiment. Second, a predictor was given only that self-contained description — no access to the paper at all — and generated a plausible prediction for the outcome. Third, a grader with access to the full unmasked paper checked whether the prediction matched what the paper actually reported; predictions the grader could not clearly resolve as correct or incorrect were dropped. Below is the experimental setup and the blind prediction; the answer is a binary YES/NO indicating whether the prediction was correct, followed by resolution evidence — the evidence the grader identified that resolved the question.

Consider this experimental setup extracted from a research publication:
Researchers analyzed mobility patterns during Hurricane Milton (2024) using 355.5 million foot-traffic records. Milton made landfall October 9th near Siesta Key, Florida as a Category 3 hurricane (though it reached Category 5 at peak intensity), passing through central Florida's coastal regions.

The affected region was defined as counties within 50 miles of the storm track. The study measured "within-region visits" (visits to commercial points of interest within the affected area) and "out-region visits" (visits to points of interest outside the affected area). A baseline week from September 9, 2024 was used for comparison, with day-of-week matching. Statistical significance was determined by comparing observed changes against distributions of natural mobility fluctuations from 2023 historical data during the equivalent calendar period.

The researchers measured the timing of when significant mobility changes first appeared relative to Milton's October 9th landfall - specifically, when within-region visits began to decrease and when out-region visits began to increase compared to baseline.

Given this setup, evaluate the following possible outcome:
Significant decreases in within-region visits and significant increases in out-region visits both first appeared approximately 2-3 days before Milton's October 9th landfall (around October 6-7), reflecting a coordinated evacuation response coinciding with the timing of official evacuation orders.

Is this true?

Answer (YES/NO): NO